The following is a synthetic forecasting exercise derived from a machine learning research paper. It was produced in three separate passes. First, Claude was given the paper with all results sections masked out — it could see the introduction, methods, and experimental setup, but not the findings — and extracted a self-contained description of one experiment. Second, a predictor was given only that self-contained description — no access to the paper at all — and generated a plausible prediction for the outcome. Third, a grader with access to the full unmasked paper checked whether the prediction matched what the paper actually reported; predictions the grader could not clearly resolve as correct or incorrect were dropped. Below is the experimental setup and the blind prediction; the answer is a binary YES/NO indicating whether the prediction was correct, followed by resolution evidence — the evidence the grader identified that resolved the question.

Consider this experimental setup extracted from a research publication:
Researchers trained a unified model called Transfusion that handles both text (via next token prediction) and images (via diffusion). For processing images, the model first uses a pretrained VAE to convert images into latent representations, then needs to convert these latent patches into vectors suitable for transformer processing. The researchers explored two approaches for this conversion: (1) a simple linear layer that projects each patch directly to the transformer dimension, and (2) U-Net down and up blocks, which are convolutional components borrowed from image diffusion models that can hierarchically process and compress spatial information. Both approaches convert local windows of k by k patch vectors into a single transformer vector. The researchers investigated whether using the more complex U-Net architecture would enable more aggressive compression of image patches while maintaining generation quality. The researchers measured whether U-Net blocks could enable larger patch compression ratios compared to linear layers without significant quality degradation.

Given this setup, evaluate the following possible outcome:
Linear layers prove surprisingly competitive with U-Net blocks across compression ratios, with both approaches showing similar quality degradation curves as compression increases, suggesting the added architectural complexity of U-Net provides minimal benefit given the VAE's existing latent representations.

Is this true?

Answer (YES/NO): NO